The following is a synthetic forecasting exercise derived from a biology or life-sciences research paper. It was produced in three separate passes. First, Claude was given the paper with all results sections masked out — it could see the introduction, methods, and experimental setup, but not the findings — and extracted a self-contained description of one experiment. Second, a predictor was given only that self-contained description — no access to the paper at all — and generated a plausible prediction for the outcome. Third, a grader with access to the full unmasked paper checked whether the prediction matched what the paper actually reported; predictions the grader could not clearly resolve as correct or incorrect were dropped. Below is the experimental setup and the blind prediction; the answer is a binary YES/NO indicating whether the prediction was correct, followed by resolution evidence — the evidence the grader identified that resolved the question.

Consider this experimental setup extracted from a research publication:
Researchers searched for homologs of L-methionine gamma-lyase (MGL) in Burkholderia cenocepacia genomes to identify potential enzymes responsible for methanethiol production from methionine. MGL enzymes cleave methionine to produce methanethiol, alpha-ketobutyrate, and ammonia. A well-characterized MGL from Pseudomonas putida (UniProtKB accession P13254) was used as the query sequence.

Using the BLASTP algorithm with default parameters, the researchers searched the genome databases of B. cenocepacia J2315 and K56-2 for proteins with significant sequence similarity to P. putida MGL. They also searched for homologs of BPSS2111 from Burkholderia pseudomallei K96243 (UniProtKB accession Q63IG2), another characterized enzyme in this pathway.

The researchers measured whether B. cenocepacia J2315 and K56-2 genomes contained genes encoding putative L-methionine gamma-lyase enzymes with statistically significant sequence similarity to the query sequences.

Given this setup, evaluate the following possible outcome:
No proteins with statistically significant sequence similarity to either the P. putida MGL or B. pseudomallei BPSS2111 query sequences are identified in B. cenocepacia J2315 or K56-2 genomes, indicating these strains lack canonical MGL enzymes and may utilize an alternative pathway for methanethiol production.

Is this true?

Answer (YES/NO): NO